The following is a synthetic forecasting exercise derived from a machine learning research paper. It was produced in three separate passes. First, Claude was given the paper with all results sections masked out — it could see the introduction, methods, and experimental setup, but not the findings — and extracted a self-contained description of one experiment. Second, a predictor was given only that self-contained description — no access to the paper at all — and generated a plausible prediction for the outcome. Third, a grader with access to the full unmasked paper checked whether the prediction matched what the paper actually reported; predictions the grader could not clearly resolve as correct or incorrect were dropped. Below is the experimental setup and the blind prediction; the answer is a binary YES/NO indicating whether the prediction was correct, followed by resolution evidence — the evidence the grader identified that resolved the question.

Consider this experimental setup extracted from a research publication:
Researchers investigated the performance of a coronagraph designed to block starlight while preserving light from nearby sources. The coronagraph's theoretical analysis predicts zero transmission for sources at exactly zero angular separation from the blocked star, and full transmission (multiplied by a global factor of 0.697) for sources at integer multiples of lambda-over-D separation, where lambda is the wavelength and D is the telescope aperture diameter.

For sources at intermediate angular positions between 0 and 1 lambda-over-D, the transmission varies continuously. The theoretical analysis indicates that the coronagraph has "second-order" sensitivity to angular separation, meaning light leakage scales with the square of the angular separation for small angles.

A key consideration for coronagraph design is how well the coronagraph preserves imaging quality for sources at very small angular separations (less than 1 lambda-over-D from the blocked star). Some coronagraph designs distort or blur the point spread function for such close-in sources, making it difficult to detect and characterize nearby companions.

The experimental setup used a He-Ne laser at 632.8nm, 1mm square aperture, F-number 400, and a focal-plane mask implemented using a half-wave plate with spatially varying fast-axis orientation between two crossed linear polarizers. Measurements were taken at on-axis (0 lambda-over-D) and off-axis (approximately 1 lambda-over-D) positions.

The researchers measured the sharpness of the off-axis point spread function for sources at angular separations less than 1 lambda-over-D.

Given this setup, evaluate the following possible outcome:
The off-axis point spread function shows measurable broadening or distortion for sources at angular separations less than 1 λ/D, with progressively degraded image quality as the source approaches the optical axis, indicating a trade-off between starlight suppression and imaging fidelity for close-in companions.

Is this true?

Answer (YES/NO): NO